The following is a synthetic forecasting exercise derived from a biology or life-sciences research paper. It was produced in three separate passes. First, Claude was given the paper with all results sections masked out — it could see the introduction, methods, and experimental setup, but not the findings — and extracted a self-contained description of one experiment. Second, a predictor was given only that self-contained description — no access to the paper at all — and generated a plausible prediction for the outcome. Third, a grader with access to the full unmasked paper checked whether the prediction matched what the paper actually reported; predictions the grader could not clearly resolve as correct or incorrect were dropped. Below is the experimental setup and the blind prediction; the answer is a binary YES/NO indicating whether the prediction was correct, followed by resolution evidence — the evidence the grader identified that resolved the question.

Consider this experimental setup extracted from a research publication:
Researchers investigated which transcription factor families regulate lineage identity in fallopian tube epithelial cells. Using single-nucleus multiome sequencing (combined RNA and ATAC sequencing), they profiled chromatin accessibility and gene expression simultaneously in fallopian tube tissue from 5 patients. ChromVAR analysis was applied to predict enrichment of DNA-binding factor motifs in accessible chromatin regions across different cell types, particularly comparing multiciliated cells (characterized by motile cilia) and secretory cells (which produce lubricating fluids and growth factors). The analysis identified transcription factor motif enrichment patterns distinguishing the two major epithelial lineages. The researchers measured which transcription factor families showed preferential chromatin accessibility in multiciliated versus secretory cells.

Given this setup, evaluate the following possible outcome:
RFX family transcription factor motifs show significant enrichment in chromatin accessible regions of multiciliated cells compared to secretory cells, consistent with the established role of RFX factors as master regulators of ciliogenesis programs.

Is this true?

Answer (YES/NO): YES